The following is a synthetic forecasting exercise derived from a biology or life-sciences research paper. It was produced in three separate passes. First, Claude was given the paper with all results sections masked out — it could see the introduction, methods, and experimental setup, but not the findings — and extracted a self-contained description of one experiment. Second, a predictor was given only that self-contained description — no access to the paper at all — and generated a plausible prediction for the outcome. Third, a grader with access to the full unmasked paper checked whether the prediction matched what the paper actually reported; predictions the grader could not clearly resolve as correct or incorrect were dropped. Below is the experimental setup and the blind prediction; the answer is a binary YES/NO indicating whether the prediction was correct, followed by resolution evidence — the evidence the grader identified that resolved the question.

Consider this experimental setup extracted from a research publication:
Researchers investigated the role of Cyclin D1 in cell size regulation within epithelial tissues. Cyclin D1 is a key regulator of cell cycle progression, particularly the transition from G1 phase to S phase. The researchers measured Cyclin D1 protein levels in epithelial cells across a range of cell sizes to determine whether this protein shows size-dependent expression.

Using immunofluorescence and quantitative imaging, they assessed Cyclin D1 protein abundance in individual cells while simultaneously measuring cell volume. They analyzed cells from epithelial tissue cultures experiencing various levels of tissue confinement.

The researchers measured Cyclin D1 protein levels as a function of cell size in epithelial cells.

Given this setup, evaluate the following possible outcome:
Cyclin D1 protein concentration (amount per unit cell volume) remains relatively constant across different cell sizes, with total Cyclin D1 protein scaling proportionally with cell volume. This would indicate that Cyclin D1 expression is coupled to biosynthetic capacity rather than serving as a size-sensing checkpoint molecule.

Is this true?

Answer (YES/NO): NO